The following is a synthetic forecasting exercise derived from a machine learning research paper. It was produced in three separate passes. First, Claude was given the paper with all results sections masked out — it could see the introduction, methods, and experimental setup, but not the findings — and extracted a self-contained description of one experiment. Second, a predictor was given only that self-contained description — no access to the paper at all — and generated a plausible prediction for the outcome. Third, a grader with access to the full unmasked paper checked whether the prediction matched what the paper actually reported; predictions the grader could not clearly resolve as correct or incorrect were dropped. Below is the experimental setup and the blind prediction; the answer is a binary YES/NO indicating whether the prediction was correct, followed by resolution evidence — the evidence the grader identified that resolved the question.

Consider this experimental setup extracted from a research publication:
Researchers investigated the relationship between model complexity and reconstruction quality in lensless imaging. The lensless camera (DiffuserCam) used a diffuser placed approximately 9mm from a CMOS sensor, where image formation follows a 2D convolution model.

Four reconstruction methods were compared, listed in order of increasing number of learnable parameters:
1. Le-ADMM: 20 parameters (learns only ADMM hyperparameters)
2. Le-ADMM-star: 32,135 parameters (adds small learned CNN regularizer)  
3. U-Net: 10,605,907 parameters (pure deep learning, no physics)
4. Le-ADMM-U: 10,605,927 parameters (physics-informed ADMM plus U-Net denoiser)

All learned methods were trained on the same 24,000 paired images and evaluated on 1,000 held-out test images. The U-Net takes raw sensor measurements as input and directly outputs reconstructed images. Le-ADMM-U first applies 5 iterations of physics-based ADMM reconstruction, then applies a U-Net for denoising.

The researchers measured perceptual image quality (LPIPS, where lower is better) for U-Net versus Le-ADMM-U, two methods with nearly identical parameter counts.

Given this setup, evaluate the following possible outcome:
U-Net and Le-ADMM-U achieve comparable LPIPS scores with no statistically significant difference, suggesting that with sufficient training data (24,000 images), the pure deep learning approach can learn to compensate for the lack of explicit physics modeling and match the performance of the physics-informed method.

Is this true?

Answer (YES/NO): NO